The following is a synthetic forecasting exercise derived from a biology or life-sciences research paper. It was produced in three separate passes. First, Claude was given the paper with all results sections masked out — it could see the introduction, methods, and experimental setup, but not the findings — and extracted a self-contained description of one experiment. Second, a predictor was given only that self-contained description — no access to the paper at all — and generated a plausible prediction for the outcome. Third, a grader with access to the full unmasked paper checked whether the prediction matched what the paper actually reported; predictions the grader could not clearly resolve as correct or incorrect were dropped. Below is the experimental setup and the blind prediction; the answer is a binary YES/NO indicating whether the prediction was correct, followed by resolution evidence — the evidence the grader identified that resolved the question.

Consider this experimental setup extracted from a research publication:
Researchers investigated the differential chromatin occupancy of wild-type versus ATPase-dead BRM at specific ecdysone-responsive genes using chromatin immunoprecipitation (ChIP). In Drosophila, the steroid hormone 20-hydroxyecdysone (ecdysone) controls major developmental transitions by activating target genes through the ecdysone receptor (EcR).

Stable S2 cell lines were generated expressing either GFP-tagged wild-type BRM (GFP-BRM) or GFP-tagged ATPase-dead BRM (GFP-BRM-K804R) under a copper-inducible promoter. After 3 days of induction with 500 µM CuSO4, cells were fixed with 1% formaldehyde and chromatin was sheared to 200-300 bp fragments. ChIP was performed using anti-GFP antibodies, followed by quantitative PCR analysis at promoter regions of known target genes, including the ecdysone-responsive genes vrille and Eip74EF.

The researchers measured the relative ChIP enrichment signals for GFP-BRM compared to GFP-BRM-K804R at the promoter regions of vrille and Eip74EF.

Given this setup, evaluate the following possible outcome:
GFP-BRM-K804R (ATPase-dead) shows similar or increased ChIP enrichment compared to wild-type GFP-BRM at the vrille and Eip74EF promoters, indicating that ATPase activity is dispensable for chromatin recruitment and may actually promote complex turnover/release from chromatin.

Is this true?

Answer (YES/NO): YES